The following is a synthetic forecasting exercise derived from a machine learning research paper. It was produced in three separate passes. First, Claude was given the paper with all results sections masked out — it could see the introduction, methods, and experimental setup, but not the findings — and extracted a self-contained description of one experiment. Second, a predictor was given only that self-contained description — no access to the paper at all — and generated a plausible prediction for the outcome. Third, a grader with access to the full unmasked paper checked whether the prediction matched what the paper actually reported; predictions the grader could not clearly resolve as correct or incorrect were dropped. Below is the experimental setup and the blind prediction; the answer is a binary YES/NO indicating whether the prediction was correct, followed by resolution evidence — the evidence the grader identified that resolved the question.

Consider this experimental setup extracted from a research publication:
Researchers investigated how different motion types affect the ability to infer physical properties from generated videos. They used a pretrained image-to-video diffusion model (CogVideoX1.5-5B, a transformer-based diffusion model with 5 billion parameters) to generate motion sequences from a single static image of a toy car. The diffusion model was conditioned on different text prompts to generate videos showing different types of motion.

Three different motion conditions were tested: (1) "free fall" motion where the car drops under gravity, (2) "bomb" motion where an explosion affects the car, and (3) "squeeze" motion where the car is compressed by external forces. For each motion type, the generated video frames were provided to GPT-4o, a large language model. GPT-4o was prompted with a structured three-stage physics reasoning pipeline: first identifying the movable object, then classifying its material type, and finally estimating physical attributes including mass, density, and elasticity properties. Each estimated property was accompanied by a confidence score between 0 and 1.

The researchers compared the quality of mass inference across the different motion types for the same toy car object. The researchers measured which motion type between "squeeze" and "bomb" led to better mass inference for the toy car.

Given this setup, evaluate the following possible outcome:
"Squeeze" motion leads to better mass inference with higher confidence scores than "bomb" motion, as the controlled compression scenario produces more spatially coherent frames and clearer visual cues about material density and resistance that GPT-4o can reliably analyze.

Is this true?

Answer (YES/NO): YES